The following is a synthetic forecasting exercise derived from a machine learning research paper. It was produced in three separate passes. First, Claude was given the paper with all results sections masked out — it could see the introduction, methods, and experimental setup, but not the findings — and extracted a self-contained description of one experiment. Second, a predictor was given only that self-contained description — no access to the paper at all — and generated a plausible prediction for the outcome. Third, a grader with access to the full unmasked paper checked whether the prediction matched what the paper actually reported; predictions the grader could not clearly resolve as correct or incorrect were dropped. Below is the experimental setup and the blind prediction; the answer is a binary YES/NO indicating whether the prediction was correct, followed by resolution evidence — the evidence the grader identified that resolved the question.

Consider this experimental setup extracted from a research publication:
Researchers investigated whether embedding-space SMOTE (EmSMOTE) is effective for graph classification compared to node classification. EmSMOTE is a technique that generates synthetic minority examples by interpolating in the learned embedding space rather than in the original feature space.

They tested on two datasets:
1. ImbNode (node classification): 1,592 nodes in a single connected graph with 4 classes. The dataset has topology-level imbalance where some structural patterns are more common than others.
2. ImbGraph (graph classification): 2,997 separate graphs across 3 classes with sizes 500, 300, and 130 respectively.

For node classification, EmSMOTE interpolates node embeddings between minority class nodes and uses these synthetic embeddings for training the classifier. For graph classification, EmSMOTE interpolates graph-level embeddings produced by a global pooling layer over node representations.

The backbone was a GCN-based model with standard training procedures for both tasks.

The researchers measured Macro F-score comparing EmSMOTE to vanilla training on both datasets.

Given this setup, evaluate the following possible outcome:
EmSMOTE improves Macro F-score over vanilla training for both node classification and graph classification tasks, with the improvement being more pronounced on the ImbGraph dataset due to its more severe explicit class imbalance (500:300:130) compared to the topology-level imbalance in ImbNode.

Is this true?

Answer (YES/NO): NO